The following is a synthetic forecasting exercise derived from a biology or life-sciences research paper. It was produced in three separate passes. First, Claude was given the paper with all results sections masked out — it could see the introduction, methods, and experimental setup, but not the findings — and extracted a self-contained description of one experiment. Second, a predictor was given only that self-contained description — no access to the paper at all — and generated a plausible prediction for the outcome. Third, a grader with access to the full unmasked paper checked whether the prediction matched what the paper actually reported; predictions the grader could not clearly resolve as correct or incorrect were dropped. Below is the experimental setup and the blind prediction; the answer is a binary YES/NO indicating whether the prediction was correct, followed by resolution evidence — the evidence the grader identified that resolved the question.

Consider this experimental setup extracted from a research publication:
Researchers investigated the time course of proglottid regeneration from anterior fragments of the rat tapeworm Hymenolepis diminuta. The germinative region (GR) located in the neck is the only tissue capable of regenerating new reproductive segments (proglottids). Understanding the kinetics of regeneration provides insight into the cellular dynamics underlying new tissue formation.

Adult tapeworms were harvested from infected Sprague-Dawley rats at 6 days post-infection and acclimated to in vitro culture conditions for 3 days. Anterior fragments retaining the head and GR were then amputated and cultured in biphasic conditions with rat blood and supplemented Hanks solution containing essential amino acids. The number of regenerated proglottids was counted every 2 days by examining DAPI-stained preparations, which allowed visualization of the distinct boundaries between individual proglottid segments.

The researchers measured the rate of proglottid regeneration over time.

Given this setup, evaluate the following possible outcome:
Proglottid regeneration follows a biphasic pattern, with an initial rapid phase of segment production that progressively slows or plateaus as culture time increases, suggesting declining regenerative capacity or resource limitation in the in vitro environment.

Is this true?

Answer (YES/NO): NO